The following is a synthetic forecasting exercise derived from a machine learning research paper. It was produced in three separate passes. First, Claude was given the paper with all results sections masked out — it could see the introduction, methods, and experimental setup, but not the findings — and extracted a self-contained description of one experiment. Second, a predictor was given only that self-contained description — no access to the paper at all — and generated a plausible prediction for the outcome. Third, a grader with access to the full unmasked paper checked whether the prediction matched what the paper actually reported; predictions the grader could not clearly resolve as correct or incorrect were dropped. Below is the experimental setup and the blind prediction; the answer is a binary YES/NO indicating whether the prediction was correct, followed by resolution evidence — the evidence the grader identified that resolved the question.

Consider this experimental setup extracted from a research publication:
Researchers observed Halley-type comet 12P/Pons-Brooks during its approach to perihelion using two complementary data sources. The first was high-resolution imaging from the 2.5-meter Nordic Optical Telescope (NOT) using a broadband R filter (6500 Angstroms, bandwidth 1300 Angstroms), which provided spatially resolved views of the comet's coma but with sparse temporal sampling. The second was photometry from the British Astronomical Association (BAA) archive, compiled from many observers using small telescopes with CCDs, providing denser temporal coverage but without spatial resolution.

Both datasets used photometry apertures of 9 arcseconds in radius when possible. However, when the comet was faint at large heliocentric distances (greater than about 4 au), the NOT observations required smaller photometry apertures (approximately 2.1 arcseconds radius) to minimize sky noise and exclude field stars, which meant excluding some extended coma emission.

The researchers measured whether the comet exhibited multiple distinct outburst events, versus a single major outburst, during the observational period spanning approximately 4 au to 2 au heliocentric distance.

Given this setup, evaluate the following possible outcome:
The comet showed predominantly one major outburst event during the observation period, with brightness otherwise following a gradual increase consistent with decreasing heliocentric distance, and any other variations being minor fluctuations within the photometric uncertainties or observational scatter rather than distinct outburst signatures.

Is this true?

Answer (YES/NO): NO